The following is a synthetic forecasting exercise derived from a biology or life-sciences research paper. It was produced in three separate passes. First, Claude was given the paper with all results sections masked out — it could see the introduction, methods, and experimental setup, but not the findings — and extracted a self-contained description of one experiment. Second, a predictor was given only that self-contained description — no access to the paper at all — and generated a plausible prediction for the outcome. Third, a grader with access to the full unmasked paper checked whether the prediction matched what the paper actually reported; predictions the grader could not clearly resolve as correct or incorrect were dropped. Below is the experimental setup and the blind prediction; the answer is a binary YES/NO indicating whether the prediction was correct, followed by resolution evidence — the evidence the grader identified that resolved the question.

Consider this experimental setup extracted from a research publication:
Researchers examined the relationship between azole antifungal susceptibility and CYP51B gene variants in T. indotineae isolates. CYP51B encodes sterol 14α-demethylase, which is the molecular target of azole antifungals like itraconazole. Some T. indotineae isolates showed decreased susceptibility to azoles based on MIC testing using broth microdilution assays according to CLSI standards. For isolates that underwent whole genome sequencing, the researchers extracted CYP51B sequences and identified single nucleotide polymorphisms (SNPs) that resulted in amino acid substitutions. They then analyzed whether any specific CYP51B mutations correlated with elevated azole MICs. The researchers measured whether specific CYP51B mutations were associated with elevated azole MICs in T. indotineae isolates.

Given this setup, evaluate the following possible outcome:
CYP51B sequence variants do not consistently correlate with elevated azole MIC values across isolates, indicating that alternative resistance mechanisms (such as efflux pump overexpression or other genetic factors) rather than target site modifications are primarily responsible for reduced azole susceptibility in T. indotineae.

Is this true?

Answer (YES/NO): YES